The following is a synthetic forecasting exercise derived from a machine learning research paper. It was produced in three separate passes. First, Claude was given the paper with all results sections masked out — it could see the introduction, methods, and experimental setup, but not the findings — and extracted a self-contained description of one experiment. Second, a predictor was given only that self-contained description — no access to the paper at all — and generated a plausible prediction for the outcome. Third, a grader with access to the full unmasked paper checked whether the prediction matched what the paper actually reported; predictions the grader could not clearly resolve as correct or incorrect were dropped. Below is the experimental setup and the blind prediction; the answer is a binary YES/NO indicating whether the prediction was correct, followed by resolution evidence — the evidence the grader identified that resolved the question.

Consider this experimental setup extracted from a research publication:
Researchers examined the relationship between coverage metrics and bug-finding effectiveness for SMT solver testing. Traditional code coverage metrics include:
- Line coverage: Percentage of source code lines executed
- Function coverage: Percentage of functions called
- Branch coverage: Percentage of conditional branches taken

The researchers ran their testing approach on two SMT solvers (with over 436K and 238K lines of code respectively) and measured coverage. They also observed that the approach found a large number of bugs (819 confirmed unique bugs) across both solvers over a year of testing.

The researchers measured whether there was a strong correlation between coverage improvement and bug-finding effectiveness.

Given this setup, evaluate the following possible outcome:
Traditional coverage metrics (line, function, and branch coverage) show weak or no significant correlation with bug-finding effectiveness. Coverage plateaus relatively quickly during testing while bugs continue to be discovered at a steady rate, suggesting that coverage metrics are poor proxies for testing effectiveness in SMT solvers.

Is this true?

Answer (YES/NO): YES